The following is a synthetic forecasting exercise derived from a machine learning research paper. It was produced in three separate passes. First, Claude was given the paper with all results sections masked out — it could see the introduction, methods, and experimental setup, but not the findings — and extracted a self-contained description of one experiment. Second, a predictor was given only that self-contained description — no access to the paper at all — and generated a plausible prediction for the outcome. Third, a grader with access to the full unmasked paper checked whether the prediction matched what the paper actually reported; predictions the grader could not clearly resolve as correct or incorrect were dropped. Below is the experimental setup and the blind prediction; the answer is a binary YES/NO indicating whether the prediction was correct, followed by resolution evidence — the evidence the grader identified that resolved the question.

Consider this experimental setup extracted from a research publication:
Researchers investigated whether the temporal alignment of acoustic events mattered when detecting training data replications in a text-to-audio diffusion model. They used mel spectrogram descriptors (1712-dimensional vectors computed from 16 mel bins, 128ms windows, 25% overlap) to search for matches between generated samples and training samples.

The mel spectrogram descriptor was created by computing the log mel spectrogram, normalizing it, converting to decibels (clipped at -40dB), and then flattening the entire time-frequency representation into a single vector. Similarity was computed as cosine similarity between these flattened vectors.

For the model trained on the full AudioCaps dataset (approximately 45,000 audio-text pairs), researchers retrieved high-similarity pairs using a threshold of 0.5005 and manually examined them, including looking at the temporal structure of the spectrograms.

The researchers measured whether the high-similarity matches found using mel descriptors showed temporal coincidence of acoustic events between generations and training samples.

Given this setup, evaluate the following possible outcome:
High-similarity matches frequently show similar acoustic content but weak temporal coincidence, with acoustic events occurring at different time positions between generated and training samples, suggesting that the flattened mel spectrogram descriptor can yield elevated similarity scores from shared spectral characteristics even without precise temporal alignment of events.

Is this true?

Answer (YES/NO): NO